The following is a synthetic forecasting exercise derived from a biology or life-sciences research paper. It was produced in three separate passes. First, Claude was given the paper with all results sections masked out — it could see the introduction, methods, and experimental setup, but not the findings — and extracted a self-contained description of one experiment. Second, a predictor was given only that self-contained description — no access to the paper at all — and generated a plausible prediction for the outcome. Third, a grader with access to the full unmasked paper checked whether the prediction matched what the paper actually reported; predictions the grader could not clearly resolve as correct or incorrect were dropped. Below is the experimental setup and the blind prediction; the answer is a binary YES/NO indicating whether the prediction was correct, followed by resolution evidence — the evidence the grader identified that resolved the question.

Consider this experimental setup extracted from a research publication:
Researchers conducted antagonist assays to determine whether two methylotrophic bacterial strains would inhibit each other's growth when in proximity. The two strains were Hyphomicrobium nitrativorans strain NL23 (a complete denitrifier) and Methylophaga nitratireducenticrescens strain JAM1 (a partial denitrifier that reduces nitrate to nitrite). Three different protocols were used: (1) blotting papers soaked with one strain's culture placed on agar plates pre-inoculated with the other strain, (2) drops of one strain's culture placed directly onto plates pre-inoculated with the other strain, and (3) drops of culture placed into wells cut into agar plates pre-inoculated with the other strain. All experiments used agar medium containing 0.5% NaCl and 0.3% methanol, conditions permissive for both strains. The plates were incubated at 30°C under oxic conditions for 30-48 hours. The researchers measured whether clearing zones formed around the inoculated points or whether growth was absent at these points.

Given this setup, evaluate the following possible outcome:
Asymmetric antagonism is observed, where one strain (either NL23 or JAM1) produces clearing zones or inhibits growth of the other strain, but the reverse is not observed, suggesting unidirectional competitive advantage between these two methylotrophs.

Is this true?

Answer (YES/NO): NO